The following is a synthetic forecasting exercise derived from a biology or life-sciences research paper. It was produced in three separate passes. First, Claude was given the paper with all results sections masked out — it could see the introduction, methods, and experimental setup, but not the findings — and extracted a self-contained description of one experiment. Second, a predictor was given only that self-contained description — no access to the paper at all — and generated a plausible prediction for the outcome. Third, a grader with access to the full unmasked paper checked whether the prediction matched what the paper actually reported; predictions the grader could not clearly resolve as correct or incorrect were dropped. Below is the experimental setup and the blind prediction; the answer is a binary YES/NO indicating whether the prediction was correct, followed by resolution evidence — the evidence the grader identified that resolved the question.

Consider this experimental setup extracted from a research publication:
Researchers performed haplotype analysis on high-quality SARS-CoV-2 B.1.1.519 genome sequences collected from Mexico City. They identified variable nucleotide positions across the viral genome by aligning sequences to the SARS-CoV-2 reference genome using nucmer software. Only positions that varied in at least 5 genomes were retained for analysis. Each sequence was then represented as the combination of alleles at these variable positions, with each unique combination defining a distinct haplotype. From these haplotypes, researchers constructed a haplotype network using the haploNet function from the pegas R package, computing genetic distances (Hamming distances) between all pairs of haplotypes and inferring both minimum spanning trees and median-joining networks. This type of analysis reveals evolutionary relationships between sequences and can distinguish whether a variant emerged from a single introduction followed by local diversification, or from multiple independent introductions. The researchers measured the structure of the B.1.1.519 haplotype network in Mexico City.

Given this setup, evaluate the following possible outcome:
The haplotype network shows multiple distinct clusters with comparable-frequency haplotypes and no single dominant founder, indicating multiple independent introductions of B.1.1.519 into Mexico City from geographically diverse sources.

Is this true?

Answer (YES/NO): NO